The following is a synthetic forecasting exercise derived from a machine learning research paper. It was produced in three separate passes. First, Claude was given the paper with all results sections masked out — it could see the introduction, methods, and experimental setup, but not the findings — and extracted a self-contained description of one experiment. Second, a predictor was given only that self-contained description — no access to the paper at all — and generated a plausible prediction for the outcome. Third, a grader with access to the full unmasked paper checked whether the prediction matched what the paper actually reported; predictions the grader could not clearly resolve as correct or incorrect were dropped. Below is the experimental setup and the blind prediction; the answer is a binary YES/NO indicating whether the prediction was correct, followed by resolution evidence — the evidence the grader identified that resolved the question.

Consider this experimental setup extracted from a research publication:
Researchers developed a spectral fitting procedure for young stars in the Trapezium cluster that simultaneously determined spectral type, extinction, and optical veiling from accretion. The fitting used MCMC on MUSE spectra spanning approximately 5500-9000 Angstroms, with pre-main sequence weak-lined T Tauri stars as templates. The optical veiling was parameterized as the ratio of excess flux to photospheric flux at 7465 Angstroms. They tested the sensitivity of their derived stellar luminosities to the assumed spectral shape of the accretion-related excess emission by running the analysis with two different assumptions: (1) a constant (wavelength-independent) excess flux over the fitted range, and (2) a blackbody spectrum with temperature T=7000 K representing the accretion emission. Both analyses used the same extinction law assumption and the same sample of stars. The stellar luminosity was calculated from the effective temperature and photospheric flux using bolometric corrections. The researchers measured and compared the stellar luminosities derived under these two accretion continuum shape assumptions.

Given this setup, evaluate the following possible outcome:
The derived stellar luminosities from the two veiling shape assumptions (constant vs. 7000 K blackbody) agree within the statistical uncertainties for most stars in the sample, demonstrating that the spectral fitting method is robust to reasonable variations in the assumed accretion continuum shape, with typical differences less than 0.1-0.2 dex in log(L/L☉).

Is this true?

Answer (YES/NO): NO